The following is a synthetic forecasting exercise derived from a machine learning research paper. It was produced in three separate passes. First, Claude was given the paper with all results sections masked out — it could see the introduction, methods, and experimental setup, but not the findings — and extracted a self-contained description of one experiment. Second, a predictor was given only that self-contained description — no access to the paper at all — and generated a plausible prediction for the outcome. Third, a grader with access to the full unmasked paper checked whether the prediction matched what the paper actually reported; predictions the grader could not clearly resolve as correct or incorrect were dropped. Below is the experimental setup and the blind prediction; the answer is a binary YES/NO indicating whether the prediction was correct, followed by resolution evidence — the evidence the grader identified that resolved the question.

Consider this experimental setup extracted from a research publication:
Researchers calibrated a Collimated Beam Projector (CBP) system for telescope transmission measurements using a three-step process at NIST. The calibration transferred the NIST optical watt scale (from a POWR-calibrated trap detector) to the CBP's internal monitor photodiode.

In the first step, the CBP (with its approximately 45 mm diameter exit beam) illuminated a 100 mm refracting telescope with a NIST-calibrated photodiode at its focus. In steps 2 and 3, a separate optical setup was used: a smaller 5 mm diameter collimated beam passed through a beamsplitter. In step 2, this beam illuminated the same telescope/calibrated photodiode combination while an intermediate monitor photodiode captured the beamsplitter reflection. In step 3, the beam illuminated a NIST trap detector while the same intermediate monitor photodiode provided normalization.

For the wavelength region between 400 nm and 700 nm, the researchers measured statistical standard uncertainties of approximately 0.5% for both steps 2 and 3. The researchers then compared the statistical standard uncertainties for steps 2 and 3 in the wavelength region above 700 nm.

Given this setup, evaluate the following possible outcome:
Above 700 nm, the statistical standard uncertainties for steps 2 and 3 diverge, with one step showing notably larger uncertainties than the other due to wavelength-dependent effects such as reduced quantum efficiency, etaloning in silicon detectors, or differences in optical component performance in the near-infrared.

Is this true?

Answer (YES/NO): NO